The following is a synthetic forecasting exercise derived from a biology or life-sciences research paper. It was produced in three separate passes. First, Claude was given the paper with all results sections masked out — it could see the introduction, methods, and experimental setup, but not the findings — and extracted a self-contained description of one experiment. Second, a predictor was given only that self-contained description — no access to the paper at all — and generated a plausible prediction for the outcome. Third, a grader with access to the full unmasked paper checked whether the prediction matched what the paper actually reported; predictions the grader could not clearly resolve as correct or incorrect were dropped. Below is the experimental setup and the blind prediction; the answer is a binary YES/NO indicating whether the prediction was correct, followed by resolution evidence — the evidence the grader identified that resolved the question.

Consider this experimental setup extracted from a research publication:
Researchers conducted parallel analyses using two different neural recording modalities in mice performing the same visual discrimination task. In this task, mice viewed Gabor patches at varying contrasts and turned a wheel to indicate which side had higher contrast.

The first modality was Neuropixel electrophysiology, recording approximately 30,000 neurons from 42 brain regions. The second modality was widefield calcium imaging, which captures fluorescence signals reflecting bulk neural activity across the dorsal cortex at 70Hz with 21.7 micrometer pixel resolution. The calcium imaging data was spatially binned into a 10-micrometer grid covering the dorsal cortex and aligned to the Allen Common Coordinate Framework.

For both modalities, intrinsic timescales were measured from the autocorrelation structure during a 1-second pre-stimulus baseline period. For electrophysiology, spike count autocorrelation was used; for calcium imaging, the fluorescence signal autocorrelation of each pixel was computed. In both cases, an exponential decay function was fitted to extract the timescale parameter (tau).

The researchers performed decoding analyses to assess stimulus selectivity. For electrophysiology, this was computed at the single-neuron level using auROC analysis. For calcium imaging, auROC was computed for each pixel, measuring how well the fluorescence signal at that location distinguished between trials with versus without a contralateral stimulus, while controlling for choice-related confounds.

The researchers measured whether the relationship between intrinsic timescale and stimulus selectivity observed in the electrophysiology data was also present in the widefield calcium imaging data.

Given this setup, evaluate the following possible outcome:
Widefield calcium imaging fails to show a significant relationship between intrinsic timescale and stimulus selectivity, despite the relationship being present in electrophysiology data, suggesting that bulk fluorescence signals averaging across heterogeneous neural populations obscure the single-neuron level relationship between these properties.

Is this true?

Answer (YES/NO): NO